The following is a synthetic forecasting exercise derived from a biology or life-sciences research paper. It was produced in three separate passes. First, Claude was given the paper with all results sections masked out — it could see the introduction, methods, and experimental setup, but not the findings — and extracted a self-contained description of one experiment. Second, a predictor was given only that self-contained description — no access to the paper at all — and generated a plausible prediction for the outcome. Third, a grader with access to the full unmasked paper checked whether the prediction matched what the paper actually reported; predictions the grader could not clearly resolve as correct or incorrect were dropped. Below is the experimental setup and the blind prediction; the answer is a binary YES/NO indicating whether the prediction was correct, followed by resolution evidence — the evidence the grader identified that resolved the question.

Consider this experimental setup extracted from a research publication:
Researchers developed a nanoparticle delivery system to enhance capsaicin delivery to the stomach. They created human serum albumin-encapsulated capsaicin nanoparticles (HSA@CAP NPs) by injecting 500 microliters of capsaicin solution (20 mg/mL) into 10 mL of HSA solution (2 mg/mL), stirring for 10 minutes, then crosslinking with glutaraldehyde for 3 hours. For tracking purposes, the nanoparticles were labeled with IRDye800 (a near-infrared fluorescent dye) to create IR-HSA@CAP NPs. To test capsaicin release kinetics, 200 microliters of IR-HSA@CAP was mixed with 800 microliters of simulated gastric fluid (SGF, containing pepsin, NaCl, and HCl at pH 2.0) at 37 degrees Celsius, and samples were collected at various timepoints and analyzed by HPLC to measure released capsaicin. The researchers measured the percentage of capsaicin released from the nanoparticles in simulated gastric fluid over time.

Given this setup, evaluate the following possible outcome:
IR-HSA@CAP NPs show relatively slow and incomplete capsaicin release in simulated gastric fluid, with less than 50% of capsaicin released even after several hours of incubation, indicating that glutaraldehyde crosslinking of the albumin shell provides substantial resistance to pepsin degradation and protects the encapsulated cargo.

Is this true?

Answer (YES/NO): NO